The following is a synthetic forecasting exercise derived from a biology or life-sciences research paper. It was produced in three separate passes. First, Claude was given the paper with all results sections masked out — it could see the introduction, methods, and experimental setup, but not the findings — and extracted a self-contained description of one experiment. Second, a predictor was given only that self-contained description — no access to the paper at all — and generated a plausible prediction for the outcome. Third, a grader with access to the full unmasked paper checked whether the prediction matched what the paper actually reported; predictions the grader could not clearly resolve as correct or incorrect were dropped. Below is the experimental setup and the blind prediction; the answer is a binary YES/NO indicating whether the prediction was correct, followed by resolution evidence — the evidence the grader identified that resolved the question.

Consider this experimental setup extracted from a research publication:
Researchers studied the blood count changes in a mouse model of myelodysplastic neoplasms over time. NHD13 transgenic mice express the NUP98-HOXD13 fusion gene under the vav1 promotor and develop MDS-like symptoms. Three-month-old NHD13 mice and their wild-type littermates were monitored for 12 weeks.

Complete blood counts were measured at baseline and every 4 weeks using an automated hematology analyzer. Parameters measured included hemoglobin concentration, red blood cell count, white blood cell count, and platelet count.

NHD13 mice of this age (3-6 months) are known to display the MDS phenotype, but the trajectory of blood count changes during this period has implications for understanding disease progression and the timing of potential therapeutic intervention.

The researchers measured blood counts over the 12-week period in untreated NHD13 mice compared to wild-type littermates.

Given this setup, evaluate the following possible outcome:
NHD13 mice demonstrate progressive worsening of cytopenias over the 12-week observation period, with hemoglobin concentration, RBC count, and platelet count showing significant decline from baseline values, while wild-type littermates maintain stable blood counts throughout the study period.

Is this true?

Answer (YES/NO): NO